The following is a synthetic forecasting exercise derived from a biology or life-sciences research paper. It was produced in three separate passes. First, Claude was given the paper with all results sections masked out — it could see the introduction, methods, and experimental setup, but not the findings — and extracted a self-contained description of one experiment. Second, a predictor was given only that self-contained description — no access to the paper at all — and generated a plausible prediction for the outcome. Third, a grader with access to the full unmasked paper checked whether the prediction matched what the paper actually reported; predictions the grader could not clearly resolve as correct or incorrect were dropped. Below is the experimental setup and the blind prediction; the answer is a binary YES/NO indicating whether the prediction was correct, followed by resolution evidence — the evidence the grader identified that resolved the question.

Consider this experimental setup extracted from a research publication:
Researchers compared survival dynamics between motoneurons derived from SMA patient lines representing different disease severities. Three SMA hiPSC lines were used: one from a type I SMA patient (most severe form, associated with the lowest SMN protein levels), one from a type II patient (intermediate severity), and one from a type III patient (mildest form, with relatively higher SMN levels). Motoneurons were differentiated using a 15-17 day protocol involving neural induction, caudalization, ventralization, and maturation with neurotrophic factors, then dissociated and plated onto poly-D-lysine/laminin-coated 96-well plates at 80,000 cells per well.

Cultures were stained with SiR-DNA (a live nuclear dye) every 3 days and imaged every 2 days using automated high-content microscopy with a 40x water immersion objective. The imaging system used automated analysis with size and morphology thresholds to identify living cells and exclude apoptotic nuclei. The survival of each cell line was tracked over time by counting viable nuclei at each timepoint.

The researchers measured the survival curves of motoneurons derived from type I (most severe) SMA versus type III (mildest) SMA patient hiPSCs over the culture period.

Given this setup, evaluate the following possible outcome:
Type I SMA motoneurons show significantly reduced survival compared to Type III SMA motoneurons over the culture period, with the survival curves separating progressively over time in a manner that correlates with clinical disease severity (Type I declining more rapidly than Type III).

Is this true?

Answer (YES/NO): YES